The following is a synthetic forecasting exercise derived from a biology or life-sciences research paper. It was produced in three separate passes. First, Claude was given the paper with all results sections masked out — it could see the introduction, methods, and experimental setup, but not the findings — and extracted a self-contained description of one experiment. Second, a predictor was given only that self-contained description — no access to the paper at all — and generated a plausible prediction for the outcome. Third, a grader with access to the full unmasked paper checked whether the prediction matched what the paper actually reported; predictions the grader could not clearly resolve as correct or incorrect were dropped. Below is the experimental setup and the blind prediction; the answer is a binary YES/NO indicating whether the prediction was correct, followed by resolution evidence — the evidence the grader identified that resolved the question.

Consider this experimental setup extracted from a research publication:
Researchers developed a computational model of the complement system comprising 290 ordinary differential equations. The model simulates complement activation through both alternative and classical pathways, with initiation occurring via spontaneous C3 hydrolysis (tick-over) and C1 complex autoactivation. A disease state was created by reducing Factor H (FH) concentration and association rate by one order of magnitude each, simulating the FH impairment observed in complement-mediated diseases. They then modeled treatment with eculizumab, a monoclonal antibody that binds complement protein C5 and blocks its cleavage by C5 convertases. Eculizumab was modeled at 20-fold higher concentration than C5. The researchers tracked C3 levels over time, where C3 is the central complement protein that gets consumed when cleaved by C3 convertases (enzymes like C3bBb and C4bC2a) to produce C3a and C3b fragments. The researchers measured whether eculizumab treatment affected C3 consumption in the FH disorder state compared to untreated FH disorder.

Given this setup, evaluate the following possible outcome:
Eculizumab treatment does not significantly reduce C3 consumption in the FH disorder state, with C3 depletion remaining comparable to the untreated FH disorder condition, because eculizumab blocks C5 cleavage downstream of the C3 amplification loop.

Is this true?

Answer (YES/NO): YES